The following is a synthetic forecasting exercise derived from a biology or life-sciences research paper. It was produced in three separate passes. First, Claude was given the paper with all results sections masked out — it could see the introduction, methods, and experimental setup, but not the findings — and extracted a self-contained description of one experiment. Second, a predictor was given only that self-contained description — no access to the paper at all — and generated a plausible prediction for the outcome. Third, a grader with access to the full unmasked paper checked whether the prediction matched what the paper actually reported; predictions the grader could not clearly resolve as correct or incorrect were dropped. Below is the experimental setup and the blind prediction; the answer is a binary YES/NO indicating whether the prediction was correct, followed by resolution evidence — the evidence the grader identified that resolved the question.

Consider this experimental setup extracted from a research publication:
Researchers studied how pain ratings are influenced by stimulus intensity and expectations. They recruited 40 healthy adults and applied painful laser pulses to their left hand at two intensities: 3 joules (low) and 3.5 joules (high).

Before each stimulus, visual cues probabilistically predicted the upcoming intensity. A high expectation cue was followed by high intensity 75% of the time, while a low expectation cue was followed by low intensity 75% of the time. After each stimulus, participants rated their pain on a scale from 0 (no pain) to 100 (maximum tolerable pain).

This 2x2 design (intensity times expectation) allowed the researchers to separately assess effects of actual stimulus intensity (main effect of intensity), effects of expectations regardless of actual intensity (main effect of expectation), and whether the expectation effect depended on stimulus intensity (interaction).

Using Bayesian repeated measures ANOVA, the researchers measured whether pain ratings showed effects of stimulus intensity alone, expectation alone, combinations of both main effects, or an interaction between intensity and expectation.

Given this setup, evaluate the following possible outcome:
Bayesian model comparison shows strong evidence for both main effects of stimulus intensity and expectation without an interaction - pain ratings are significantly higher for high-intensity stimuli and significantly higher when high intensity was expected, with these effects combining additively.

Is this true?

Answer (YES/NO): YES